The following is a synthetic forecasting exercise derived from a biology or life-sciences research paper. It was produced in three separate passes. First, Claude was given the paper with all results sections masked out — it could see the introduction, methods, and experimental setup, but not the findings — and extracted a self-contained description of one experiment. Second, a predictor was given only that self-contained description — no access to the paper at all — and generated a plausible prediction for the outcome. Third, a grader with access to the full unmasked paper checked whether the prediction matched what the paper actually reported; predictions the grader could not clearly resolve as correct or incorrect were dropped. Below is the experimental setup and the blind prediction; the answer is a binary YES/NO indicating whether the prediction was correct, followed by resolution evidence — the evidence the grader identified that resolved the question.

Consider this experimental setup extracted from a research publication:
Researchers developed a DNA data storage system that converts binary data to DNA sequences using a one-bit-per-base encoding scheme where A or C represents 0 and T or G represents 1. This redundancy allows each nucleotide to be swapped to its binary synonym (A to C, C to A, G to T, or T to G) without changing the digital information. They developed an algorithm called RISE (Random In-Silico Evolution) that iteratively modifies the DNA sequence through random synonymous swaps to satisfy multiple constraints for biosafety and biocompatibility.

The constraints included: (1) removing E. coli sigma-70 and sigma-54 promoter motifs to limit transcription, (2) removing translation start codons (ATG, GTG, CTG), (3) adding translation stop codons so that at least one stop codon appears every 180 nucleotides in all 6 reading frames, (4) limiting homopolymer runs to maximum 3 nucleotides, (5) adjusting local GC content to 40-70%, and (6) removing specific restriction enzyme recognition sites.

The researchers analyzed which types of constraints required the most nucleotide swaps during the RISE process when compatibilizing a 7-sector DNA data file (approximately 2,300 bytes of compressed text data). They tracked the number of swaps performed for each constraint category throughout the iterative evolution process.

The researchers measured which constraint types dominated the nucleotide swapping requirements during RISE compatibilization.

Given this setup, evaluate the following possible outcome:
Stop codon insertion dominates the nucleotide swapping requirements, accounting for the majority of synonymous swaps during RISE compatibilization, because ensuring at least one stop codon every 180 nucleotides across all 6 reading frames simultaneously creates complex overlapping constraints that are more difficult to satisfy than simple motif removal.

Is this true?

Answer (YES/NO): NO